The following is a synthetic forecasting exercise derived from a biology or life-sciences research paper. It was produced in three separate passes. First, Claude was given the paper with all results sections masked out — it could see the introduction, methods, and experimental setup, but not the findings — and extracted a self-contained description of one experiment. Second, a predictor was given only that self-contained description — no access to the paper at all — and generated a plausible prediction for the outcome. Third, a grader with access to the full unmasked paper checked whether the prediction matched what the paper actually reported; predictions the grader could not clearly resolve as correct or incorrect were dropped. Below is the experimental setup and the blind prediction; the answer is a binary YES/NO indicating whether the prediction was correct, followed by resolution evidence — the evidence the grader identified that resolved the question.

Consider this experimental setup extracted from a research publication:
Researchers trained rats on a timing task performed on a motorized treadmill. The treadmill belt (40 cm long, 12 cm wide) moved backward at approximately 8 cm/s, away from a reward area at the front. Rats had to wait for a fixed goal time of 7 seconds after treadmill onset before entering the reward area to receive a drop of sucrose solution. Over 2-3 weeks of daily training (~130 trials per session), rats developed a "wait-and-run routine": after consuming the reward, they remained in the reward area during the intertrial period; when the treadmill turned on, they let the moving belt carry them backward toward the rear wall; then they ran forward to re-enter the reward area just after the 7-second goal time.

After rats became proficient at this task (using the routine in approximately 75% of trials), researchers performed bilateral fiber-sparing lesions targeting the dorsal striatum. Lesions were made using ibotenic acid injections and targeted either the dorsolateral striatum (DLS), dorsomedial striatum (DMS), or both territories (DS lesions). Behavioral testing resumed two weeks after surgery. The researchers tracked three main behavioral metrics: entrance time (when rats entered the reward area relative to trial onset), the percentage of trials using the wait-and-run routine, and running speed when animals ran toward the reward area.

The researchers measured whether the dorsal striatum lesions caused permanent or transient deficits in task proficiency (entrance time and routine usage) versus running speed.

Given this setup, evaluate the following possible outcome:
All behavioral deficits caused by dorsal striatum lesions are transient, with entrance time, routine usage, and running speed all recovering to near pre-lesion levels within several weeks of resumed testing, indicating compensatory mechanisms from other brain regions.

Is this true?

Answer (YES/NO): NO